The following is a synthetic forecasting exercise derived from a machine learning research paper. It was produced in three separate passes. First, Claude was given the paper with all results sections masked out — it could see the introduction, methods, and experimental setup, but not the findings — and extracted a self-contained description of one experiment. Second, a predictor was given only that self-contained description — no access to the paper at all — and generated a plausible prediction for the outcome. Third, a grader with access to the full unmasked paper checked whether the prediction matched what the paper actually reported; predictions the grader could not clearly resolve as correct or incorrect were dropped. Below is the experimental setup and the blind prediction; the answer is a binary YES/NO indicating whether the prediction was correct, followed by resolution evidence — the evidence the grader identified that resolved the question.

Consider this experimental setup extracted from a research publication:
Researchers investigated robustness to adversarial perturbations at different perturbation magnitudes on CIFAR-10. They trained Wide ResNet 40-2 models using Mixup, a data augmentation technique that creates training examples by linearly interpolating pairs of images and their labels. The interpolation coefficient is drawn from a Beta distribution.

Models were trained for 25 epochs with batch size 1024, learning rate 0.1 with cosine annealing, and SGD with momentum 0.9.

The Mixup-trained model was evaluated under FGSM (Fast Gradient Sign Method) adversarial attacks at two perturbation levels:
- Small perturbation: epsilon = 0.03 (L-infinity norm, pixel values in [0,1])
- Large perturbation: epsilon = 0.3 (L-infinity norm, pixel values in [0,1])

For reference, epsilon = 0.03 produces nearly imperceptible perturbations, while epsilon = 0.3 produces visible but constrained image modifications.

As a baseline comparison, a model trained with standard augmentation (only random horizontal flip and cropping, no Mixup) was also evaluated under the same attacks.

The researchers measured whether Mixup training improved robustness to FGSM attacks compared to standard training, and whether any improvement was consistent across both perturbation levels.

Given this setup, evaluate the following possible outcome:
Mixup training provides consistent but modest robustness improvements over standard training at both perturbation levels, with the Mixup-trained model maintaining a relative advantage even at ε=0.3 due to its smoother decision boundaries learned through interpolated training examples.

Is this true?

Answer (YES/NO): YES